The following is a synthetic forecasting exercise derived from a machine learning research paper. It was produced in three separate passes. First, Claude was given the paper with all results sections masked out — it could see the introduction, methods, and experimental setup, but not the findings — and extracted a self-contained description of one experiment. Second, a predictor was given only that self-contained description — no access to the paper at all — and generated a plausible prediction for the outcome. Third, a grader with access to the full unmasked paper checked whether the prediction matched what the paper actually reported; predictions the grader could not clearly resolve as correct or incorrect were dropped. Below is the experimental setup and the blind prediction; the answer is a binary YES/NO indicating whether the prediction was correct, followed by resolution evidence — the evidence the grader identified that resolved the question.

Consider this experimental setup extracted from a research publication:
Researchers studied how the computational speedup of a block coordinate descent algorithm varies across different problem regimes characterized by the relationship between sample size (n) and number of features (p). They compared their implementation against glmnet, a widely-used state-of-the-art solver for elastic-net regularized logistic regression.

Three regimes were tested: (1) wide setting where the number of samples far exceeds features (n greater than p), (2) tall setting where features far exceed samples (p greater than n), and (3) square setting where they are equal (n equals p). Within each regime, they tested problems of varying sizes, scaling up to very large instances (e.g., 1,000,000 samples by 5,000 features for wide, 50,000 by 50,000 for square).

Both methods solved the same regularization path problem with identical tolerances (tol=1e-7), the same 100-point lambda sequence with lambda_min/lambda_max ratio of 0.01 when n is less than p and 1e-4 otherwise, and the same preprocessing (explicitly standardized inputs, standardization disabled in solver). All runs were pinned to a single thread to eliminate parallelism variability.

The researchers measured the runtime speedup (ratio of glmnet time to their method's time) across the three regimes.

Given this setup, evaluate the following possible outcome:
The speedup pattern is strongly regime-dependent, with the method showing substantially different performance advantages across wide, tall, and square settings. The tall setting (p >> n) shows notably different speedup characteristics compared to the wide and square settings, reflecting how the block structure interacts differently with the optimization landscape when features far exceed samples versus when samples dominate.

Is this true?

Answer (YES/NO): YES